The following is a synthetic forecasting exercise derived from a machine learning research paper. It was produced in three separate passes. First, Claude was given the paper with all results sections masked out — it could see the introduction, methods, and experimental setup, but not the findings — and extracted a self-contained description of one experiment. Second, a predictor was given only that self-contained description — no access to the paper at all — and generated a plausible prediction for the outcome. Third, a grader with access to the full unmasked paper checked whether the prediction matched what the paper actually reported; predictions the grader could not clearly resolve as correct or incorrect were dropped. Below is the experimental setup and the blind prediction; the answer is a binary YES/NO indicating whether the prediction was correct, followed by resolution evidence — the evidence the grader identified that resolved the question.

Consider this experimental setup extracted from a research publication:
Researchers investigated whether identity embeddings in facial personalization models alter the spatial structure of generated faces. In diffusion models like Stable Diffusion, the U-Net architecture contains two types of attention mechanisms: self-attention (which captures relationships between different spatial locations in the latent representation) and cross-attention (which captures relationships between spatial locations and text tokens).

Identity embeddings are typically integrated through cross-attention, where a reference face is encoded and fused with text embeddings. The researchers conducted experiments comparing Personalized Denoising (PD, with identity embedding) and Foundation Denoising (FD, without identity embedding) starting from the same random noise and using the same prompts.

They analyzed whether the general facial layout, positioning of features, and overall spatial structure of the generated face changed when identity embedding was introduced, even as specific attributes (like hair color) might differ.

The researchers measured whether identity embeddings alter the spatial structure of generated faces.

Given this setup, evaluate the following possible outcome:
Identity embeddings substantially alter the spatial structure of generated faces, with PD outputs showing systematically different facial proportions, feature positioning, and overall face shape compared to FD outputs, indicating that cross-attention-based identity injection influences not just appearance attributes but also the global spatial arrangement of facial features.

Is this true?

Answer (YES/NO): NO